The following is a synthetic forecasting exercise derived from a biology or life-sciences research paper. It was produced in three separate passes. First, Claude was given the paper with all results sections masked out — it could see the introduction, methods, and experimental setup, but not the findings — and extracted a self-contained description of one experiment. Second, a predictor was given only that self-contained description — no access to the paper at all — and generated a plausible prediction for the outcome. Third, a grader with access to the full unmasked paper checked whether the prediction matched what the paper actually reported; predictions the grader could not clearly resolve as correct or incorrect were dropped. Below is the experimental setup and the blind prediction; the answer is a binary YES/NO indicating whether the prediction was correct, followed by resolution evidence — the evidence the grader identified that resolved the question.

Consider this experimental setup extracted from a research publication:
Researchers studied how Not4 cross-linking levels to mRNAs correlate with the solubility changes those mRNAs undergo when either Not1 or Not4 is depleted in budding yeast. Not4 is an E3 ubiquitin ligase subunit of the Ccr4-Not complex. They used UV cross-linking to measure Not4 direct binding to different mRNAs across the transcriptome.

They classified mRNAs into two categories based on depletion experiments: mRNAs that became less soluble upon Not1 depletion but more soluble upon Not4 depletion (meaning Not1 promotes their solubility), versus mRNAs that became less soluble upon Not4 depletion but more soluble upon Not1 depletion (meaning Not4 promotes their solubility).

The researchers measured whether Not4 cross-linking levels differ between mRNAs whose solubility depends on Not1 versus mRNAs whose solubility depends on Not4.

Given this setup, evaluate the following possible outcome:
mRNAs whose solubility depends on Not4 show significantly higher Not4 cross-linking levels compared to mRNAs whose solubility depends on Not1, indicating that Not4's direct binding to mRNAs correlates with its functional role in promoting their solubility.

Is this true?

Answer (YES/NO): YES